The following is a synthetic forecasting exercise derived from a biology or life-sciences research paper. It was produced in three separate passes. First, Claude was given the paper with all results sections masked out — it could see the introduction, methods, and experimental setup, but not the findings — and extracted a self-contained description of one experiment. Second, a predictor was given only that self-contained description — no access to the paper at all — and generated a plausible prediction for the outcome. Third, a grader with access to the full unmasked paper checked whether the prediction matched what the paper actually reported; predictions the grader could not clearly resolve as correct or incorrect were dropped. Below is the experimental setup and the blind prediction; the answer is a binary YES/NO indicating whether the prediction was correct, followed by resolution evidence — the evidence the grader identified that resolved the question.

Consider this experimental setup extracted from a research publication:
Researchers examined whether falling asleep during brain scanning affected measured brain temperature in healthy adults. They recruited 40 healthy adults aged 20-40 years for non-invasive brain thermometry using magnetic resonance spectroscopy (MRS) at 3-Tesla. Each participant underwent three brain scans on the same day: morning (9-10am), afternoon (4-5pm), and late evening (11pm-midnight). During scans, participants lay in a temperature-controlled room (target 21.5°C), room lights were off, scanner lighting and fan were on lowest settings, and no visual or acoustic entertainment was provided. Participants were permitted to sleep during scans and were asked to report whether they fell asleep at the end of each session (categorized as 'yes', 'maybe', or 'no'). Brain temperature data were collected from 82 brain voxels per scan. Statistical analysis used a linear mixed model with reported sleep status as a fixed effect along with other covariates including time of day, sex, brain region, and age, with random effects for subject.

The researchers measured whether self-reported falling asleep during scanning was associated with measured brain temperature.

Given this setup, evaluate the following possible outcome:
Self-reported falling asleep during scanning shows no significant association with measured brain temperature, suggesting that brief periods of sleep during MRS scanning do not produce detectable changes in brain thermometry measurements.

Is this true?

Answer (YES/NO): YES